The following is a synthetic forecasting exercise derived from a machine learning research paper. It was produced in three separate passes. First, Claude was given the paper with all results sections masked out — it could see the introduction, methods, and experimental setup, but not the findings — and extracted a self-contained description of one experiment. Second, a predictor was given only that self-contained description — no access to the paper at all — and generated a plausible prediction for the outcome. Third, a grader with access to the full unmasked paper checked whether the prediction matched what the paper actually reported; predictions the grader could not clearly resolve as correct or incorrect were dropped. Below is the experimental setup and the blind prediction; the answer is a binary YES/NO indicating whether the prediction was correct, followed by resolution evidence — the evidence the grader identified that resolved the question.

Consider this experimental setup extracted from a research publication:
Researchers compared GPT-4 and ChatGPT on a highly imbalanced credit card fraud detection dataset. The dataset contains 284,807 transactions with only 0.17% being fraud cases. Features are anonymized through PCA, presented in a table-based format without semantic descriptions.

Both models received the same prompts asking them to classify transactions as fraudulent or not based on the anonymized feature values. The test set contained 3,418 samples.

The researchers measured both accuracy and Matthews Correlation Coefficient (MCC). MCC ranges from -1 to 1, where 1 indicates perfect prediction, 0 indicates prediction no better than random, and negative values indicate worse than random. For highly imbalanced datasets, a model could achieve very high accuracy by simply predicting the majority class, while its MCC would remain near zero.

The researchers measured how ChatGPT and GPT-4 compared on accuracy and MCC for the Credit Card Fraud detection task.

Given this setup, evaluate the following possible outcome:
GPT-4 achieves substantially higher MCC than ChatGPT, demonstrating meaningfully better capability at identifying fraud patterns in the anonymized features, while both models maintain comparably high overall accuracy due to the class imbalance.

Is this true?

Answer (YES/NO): NO